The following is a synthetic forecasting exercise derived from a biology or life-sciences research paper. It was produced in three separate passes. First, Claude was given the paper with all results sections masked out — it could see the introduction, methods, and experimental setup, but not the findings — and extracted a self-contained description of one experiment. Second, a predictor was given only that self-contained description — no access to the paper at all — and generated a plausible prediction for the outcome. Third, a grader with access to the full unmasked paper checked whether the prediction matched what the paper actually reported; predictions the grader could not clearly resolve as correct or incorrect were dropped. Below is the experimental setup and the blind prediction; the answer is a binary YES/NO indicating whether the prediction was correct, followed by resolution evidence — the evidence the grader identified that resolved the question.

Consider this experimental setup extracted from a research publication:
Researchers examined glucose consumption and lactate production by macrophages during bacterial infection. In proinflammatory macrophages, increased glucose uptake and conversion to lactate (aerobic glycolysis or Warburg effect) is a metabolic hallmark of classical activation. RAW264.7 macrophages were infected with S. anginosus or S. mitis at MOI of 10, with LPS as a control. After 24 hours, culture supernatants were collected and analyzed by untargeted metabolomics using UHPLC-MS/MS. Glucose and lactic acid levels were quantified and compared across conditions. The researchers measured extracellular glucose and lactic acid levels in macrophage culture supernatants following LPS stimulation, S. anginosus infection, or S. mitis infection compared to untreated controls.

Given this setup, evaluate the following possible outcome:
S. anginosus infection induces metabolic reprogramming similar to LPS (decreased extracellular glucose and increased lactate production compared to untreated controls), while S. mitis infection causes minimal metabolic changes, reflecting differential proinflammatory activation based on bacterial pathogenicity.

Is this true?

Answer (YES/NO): NO